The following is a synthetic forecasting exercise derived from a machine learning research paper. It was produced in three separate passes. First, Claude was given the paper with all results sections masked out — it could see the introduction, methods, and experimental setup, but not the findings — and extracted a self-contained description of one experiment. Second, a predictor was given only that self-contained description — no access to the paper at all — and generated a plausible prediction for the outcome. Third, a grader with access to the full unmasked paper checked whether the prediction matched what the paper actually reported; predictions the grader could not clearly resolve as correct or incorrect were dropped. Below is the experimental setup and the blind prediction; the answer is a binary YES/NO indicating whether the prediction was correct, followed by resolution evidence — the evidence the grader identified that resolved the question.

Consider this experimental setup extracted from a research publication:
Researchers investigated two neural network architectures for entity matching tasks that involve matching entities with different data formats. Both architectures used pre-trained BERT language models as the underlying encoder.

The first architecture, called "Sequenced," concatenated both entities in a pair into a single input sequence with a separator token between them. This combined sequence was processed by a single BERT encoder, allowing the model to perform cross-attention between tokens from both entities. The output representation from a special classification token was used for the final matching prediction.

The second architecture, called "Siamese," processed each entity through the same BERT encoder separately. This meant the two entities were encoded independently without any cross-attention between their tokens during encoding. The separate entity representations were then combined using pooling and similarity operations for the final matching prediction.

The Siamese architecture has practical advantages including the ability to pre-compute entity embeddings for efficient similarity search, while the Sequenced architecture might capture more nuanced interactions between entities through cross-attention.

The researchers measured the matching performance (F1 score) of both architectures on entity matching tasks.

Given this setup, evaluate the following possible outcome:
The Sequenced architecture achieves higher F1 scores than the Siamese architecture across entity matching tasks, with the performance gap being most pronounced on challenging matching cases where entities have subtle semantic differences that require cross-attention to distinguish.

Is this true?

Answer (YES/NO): NO